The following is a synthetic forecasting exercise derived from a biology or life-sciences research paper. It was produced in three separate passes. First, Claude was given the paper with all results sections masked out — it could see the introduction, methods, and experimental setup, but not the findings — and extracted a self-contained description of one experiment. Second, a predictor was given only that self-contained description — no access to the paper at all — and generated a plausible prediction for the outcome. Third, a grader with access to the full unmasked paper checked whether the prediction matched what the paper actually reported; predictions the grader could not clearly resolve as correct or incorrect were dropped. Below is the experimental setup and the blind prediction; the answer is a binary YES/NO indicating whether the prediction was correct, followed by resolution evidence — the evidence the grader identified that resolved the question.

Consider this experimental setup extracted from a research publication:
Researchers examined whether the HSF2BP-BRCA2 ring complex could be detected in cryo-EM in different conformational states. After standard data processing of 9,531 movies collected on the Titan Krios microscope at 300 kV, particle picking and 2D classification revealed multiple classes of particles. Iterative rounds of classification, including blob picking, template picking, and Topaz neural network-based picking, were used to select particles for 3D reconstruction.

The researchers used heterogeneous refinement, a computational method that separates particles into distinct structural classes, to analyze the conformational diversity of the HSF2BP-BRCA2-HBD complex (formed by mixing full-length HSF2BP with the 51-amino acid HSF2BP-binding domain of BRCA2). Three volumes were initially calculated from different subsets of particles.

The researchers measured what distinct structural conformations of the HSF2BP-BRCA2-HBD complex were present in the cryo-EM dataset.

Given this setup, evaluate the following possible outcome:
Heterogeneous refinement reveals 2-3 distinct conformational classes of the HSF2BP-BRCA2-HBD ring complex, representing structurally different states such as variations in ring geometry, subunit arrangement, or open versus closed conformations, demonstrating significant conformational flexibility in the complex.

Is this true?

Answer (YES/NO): YES